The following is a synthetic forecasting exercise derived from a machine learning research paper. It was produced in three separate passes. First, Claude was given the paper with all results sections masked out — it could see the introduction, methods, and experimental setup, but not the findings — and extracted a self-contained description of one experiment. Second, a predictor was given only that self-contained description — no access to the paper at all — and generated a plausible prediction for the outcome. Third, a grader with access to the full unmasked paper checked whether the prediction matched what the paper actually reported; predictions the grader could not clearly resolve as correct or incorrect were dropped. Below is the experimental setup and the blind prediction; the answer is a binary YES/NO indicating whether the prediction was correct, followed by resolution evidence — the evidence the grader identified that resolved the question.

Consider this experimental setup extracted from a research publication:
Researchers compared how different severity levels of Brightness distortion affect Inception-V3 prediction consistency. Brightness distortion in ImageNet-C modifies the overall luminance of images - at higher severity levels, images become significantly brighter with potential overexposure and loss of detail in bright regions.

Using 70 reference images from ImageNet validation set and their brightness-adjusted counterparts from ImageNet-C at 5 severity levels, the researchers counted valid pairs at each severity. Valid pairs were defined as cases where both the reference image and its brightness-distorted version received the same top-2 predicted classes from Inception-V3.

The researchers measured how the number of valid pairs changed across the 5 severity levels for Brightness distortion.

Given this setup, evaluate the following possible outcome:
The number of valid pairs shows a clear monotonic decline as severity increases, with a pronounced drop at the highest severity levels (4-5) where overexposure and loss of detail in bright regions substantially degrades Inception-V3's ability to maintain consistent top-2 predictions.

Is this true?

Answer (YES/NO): NO